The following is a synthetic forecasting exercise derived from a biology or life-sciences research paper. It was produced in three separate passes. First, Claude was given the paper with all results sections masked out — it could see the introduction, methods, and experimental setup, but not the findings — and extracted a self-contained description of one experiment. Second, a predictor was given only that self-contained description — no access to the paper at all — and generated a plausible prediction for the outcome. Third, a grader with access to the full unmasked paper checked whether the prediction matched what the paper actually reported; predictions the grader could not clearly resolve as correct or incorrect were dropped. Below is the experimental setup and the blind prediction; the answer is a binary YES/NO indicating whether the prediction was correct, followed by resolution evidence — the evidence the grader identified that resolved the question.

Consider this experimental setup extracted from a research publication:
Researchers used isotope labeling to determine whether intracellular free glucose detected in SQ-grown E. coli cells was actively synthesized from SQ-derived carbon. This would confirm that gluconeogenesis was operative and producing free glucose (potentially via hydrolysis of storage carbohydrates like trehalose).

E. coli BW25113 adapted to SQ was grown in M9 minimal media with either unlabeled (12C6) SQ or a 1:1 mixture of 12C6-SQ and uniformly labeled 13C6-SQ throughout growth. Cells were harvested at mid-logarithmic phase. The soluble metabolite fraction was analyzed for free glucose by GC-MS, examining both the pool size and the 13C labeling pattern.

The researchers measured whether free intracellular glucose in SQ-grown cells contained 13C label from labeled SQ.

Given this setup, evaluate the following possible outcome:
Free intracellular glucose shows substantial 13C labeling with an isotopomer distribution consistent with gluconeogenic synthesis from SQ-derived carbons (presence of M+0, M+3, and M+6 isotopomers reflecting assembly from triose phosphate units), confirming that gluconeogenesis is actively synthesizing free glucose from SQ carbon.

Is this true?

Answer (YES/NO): YES